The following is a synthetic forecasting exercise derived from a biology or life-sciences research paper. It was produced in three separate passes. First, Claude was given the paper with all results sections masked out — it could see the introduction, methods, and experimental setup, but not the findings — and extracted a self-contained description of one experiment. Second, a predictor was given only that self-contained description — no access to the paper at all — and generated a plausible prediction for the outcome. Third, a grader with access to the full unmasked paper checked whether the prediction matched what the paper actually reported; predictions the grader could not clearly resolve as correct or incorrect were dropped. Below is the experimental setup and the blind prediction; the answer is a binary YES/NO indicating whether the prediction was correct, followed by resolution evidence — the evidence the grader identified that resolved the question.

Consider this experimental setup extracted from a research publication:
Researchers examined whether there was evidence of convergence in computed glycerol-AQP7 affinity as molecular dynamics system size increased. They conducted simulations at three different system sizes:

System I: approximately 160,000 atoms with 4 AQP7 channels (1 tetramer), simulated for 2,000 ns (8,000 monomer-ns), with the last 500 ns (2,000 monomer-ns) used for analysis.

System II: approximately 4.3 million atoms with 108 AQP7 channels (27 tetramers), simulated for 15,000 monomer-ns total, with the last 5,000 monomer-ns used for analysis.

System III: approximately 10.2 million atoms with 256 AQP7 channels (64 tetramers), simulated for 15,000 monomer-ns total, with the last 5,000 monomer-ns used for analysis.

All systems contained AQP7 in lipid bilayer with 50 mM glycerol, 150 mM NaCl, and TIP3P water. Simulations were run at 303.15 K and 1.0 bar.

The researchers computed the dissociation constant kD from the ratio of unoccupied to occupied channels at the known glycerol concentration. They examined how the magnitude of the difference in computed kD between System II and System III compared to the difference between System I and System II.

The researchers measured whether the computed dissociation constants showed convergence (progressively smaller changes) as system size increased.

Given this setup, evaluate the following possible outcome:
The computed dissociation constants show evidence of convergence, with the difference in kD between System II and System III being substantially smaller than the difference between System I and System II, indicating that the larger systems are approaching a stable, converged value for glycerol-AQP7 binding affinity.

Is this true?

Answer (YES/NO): YES